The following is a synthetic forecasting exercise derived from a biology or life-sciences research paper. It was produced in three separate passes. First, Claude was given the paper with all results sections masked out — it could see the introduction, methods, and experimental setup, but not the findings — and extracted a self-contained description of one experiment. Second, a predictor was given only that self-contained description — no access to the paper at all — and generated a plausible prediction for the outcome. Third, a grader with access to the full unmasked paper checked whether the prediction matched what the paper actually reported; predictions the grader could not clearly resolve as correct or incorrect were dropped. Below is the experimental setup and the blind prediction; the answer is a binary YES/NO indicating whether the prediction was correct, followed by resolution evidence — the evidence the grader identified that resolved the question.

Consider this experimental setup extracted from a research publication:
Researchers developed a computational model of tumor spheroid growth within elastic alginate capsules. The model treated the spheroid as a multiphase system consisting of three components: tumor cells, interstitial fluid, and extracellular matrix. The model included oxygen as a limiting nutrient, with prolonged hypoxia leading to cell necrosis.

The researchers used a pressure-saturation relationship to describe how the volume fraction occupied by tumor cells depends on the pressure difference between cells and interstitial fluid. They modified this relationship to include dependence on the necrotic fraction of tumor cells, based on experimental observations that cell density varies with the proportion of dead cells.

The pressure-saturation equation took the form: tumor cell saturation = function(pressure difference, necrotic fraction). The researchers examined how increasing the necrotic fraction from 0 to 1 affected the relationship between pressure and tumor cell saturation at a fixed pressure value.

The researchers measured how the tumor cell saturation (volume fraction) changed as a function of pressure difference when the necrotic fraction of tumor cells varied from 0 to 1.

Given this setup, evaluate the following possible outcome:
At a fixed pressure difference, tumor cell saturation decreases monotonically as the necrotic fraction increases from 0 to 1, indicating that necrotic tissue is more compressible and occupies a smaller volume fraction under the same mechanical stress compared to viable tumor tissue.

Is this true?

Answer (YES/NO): NO